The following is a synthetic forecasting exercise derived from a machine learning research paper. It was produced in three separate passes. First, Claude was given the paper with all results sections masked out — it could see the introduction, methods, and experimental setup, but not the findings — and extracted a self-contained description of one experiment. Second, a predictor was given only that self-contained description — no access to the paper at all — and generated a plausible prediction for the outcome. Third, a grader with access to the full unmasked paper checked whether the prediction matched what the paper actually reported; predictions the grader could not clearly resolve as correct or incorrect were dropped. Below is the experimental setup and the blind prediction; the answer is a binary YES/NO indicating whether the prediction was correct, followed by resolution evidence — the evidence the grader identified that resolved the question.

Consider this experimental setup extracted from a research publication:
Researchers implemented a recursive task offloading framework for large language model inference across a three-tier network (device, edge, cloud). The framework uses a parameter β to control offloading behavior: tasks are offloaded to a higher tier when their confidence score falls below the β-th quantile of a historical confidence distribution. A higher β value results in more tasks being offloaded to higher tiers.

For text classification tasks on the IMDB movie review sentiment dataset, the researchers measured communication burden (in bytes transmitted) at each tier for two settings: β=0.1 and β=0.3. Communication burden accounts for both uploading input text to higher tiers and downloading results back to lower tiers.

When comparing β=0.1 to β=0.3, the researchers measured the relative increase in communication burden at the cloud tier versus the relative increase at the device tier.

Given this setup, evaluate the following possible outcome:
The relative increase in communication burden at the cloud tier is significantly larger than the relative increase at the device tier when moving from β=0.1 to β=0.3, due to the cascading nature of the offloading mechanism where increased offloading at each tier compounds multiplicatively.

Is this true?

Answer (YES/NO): YES